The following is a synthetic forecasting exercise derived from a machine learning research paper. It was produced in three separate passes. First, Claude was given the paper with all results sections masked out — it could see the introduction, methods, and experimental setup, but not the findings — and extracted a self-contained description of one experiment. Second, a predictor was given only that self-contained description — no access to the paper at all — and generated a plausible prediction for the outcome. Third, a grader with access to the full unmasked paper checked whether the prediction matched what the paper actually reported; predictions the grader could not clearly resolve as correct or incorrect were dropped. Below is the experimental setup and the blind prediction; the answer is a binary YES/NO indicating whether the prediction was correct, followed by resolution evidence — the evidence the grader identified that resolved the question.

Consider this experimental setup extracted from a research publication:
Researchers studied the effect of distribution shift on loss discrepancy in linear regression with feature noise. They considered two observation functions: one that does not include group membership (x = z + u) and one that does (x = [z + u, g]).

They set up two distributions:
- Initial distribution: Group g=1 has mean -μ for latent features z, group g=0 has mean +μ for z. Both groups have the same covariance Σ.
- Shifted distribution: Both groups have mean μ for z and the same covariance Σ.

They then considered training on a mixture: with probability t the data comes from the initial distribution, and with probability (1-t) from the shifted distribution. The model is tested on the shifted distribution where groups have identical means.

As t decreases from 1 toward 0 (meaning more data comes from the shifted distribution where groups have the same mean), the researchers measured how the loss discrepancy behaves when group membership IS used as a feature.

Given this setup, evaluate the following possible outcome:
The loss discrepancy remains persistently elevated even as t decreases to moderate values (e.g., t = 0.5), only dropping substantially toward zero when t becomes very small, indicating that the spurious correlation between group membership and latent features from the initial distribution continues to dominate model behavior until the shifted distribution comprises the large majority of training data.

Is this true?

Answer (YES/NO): NO